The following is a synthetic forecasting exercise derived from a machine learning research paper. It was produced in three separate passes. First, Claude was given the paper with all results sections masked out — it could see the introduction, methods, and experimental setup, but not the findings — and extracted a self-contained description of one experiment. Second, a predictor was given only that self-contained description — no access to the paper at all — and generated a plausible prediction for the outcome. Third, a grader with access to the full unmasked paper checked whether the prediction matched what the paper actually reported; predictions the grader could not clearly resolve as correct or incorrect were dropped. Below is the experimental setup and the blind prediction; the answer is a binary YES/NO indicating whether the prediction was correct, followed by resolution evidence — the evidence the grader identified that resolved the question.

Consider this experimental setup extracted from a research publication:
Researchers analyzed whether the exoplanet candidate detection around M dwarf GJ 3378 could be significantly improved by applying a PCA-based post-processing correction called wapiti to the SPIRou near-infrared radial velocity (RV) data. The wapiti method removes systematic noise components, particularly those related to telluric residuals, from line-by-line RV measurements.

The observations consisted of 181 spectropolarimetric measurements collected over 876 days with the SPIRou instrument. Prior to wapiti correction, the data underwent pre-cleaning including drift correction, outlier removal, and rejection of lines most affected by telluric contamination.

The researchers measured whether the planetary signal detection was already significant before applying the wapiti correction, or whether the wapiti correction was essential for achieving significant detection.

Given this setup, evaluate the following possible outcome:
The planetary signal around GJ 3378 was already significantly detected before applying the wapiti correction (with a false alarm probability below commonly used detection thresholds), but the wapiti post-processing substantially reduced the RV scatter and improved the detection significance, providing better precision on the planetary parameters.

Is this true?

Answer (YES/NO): NO